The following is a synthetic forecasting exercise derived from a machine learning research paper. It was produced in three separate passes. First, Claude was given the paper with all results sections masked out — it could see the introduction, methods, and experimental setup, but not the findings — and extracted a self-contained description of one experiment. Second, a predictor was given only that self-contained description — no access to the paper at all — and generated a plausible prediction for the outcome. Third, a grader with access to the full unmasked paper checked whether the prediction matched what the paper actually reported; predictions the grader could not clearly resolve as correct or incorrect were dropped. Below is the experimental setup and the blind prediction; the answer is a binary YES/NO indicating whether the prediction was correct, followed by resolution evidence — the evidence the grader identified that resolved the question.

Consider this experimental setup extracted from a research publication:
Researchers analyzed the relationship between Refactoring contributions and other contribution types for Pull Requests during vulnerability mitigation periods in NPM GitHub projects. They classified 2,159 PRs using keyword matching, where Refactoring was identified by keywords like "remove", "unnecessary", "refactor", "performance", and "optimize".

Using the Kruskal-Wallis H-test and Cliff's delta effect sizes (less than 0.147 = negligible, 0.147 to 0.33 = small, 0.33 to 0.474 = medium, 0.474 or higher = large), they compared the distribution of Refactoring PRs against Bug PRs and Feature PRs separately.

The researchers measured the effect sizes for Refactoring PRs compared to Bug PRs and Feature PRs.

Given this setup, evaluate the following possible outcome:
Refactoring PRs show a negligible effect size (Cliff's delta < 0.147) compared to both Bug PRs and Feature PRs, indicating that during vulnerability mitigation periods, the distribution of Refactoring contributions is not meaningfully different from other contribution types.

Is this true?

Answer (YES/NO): NO